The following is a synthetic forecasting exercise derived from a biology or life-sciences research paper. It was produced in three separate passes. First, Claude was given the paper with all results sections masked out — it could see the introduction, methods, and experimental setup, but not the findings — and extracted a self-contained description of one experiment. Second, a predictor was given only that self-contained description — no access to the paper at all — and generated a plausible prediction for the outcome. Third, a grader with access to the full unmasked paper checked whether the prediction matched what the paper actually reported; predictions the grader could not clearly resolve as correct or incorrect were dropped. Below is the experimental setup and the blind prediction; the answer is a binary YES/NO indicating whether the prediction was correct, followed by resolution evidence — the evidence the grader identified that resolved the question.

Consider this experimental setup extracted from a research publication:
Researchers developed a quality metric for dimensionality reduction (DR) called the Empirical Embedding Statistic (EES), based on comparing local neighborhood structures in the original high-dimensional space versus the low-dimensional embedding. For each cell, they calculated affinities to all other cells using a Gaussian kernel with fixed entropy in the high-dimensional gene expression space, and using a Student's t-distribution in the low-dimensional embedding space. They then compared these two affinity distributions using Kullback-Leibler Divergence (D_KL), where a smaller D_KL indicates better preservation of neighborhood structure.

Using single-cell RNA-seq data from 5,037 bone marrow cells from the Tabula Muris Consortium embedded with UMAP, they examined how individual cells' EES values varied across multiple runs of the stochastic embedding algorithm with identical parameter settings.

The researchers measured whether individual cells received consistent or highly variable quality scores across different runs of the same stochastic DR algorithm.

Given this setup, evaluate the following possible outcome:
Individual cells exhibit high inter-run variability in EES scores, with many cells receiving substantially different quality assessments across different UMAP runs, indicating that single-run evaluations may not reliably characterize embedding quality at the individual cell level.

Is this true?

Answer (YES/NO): YES